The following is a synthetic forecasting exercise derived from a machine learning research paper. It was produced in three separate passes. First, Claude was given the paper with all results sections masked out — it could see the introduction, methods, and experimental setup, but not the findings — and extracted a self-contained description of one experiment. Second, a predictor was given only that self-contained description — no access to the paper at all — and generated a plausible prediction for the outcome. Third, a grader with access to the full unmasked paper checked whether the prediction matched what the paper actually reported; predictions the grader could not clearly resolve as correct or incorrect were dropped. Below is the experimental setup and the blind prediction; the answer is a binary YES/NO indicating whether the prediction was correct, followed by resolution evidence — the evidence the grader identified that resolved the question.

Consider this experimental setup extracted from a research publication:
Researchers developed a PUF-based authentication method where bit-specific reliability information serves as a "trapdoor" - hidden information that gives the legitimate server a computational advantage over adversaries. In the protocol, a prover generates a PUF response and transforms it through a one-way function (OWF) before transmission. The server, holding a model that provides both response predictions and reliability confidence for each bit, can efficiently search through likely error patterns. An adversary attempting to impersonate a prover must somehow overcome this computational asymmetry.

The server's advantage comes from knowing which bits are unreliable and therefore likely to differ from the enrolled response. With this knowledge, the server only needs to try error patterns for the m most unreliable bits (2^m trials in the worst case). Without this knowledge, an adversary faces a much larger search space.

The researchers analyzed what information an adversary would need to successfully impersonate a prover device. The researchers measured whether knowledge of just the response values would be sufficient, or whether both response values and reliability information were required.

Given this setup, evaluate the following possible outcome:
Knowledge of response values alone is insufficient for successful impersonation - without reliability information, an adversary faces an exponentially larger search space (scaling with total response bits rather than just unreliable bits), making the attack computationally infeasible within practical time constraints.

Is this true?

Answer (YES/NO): YES